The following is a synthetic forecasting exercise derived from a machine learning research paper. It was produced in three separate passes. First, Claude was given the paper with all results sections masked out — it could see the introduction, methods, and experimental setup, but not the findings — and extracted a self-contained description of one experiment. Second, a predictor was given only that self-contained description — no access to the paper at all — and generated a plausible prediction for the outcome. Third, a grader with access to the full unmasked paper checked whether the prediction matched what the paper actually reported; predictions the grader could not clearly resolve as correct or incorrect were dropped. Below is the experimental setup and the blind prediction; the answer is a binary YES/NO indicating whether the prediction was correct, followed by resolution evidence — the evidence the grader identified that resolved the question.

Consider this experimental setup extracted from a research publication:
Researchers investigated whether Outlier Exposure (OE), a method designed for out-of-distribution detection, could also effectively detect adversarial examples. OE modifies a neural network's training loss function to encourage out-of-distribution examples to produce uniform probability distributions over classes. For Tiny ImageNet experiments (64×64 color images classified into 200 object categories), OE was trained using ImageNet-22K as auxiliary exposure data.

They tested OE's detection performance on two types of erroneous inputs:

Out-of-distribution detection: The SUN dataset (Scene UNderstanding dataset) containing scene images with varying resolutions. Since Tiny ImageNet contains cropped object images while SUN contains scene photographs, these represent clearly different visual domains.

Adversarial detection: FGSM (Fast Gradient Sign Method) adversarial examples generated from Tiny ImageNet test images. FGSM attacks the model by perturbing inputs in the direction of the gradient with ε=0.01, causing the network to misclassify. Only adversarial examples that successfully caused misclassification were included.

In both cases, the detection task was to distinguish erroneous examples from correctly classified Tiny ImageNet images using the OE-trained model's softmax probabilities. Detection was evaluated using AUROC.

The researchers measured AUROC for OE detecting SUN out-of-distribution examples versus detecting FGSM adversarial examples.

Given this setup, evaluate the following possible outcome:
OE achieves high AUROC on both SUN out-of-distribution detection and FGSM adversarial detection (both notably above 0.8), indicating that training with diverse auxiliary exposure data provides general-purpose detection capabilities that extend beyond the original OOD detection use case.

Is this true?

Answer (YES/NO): NO